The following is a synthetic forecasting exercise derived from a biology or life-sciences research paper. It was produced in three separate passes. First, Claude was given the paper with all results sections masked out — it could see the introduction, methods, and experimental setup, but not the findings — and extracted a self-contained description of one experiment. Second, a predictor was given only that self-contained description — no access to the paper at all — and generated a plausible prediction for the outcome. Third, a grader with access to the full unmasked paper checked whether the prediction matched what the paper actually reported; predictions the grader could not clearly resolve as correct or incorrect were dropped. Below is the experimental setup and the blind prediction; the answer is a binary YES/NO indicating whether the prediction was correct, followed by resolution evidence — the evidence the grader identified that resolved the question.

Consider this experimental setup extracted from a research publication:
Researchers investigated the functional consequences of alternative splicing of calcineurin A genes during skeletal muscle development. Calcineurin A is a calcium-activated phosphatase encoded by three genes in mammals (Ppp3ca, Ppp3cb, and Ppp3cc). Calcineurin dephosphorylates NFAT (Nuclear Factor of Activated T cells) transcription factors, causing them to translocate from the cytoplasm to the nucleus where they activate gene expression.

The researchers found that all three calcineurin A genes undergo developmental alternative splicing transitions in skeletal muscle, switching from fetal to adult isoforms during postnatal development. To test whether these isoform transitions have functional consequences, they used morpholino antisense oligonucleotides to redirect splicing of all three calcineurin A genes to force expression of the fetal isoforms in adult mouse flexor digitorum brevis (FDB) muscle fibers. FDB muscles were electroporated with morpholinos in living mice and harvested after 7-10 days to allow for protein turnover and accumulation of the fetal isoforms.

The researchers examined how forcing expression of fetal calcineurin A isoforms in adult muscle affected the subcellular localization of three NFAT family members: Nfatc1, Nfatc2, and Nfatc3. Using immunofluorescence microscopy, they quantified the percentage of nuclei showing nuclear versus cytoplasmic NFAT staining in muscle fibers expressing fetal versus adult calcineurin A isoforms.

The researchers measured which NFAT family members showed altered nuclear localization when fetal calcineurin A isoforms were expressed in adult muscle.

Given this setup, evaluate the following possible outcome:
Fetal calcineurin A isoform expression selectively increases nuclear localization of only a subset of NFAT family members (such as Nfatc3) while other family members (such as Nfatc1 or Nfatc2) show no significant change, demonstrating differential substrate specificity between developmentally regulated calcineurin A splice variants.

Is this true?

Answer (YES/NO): YES